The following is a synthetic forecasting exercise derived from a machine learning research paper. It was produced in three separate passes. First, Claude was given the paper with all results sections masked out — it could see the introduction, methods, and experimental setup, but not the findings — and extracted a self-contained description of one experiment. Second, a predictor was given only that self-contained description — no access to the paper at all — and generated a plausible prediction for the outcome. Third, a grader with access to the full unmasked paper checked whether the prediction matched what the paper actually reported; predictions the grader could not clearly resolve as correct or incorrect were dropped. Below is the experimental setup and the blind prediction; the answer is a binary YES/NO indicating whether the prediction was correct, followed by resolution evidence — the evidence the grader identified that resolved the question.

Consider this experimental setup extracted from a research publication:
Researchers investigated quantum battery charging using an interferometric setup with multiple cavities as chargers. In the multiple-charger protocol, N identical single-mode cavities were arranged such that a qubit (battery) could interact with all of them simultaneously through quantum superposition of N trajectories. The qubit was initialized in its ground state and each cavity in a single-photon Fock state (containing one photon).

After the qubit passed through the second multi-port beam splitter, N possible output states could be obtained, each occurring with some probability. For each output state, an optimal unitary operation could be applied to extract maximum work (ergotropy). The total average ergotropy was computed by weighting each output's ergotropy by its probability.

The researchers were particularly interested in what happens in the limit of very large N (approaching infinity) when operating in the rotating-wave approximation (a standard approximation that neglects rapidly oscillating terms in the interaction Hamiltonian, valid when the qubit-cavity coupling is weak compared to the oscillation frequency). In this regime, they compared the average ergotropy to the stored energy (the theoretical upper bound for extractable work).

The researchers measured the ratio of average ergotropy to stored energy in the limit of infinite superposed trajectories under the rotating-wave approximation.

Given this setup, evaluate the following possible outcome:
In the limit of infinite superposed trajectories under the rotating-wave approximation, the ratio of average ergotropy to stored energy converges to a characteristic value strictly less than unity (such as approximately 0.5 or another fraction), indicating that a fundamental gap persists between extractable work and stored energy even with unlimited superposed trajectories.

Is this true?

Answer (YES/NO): NO